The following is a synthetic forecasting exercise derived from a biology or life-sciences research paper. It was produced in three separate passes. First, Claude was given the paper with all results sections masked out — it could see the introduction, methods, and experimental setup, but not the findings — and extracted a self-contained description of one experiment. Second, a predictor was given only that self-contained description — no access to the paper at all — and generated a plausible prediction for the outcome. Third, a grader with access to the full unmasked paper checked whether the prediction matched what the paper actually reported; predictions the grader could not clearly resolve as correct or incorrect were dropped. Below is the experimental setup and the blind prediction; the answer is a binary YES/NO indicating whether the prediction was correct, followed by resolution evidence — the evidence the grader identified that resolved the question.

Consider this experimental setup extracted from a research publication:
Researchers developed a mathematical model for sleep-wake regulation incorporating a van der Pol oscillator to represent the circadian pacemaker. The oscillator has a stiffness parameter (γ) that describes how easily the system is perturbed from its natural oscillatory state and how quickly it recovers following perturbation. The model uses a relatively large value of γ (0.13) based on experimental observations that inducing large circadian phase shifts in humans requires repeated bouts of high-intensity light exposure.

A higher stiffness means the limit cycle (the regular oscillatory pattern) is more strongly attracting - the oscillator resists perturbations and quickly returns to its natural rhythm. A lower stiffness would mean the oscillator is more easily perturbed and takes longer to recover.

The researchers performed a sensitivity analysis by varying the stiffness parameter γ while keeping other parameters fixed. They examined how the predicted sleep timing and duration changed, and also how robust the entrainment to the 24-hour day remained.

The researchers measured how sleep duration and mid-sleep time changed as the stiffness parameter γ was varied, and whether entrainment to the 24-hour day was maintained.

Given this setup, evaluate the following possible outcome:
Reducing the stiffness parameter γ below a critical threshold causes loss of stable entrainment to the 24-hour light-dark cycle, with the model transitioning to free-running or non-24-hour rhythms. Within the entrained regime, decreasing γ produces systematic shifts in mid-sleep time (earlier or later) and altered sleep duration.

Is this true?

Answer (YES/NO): NO